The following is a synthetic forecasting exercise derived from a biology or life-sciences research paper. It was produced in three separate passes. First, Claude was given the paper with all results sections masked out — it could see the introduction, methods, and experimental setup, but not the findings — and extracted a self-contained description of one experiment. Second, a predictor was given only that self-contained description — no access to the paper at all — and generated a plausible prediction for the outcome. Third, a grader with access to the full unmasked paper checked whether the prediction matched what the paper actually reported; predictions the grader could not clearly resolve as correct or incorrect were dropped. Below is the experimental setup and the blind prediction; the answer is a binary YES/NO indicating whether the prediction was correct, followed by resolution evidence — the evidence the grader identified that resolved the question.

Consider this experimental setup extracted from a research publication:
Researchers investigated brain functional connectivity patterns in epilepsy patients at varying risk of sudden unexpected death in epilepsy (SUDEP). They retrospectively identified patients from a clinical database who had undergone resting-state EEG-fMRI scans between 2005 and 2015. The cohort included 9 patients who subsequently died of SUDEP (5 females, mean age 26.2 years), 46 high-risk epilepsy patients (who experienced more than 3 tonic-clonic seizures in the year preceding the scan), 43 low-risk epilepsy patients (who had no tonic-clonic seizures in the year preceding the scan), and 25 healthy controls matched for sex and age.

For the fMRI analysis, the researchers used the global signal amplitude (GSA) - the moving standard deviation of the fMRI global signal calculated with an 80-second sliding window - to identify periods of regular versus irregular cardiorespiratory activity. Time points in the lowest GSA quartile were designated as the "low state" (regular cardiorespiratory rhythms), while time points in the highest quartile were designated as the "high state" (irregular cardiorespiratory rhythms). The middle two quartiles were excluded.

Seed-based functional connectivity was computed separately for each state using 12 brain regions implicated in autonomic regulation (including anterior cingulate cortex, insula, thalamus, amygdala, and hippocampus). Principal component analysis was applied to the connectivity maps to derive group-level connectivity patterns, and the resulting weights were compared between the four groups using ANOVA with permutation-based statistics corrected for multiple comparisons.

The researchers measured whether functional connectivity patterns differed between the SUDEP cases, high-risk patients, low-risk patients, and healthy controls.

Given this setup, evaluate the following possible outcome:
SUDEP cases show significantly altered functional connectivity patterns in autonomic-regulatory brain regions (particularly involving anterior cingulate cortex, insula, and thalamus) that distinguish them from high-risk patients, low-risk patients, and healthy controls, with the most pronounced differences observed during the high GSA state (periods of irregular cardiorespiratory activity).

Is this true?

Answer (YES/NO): NO